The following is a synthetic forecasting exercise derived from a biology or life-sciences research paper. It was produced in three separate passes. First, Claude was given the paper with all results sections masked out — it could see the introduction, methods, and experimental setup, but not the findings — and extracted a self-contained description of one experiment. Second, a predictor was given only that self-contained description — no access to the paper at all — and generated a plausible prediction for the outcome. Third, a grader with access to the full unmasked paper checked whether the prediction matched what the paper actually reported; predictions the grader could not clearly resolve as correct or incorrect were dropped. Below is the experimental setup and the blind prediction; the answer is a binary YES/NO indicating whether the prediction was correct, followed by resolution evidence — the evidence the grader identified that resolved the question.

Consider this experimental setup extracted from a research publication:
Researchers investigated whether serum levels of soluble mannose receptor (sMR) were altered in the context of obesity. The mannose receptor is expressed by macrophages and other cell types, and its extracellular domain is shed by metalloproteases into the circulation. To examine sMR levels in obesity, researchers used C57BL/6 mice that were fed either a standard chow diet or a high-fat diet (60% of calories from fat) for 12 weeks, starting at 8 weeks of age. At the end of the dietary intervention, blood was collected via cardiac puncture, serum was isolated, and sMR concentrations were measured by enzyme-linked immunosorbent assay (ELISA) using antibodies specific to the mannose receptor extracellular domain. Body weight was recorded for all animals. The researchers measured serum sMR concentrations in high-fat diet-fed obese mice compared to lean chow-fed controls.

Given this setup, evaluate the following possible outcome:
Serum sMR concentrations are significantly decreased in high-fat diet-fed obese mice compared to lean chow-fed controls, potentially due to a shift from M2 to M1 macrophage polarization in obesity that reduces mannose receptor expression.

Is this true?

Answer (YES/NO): NO